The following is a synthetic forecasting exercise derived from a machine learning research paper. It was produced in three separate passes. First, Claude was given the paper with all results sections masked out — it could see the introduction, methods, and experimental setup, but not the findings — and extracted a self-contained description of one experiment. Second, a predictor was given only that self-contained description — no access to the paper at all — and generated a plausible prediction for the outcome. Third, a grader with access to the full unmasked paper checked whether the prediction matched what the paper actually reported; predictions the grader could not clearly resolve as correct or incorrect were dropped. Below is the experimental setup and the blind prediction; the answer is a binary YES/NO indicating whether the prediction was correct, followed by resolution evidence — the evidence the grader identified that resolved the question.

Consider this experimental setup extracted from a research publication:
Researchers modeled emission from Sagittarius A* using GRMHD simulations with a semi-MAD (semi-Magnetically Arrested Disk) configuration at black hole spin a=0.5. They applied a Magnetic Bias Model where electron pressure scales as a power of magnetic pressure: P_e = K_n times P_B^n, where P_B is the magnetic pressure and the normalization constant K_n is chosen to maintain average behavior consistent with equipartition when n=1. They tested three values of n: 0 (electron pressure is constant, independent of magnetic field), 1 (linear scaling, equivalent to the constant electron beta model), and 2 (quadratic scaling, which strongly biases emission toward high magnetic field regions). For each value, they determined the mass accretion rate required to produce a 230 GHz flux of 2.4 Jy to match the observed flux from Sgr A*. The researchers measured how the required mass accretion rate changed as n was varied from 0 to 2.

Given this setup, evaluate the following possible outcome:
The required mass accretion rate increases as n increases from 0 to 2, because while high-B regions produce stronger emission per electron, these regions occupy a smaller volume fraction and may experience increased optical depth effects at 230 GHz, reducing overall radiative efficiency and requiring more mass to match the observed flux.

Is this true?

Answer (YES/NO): NO